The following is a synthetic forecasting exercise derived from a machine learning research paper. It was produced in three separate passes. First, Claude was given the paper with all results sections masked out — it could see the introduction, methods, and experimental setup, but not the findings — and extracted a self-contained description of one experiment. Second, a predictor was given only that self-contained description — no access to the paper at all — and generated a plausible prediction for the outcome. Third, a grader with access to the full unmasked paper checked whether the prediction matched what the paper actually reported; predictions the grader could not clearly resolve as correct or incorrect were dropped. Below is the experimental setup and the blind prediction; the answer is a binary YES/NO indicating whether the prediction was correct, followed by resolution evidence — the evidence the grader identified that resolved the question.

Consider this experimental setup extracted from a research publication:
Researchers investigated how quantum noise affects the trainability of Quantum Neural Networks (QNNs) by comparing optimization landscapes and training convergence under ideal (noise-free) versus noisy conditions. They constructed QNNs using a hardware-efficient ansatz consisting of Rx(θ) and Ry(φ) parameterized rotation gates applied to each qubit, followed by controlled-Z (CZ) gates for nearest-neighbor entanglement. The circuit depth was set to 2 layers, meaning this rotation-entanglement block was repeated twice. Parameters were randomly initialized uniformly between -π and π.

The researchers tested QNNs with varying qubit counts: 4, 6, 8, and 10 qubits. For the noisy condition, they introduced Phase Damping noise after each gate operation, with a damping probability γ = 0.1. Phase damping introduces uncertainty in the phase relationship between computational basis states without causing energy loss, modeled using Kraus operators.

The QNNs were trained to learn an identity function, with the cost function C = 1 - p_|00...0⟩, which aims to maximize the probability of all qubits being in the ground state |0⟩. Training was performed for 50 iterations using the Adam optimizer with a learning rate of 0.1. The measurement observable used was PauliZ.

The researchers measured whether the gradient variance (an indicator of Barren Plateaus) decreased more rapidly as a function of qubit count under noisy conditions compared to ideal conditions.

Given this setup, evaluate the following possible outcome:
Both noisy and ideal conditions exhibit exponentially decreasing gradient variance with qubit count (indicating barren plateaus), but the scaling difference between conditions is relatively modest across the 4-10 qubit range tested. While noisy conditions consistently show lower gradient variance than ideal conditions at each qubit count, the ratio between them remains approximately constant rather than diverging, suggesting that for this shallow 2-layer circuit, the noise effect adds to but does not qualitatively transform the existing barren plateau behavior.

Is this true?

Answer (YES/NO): NO